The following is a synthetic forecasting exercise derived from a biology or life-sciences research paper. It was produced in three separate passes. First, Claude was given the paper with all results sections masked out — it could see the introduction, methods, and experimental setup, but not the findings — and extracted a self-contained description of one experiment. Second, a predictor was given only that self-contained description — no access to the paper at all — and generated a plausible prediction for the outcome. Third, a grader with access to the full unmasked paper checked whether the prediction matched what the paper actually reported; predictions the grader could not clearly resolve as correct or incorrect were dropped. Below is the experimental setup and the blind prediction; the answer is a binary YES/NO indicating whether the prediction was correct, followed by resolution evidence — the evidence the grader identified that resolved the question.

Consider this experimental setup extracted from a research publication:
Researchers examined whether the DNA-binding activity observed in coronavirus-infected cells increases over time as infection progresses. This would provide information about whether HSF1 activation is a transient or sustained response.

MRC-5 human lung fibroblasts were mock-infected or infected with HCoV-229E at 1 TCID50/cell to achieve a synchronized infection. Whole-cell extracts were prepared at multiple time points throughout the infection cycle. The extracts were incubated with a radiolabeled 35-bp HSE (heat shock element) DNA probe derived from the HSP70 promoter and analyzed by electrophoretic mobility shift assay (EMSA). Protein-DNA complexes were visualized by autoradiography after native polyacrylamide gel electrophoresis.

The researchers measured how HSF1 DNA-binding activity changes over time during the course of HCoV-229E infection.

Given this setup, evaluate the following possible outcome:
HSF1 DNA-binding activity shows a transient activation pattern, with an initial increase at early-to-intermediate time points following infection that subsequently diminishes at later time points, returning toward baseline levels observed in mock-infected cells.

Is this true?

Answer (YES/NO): NO